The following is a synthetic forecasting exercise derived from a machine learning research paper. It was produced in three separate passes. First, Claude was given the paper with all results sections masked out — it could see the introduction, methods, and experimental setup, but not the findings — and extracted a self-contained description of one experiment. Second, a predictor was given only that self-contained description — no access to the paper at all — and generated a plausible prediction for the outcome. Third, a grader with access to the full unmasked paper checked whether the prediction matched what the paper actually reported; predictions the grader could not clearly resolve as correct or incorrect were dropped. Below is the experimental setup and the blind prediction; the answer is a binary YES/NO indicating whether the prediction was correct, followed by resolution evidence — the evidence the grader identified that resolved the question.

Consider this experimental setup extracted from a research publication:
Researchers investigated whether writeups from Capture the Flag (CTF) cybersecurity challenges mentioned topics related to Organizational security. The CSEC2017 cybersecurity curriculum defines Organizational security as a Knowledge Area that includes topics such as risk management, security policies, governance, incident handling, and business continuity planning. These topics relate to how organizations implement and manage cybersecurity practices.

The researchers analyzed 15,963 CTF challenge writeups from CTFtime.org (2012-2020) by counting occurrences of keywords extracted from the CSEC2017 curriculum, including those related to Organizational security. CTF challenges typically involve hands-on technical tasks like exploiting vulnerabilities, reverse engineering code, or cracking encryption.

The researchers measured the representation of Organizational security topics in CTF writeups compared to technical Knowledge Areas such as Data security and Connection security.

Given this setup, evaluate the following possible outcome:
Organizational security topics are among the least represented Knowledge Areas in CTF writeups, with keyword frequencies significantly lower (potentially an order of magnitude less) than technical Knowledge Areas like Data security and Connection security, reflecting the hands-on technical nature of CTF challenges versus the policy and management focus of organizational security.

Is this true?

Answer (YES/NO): NO